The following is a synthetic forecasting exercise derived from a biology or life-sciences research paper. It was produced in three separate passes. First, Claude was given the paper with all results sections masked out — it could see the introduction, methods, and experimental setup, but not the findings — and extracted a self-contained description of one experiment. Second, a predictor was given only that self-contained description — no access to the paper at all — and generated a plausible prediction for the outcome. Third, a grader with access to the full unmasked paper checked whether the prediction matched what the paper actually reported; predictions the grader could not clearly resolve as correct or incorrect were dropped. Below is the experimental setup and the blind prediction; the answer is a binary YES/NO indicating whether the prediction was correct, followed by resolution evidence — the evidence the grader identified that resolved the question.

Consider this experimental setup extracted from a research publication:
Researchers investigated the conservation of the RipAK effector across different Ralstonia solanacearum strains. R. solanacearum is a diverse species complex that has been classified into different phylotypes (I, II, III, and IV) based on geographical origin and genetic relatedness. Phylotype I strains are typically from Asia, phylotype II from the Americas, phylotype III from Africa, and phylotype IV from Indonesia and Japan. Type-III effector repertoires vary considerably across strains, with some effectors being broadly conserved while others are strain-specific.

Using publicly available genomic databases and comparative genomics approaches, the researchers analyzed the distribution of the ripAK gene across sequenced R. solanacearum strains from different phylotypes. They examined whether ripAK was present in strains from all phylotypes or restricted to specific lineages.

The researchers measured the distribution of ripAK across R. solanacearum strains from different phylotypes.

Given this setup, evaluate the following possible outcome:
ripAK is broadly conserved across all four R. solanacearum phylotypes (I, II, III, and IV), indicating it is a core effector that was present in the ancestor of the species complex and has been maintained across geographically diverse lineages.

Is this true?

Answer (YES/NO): NO